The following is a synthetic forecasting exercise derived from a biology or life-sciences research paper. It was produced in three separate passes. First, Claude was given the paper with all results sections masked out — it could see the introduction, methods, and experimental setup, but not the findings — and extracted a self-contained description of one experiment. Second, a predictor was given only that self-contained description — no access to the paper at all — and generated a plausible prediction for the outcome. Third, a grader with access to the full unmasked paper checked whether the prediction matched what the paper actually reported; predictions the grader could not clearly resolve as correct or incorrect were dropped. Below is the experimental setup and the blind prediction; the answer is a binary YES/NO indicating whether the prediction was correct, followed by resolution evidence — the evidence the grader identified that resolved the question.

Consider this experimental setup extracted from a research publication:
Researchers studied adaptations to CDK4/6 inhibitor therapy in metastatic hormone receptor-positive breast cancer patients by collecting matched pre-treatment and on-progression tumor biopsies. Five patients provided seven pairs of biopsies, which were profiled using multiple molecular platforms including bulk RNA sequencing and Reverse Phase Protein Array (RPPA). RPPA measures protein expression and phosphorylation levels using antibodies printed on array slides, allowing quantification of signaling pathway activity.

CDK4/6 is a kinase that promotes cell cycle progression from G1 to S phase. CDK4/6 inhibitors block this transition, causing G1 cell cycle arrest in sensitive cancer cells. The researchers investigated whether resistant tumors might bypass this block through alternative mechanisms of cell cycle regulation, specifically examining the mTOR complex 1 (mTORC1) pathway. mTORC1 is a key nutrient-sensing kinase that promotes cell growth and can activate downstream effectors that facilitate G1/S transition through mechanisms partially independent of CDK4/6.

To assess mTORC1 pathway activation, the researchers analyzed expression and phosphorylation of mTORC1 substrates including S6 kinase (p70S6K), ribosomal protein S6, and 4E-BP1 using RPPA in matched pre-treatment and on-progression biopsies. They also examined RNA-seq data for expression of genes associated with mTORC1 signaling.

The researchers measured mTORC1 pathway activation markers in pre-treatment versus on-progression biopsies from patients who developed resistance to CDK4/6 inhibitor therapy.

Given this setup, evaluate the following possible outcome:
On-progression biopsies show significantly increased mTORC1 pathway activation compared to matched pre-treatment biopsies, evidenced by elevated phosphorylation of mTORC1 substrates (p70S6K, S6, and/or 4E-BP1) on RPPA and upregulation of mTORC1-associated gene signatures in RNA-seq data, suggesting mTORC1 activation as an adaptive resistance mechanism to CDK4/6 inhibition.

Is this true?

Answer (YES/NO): NO